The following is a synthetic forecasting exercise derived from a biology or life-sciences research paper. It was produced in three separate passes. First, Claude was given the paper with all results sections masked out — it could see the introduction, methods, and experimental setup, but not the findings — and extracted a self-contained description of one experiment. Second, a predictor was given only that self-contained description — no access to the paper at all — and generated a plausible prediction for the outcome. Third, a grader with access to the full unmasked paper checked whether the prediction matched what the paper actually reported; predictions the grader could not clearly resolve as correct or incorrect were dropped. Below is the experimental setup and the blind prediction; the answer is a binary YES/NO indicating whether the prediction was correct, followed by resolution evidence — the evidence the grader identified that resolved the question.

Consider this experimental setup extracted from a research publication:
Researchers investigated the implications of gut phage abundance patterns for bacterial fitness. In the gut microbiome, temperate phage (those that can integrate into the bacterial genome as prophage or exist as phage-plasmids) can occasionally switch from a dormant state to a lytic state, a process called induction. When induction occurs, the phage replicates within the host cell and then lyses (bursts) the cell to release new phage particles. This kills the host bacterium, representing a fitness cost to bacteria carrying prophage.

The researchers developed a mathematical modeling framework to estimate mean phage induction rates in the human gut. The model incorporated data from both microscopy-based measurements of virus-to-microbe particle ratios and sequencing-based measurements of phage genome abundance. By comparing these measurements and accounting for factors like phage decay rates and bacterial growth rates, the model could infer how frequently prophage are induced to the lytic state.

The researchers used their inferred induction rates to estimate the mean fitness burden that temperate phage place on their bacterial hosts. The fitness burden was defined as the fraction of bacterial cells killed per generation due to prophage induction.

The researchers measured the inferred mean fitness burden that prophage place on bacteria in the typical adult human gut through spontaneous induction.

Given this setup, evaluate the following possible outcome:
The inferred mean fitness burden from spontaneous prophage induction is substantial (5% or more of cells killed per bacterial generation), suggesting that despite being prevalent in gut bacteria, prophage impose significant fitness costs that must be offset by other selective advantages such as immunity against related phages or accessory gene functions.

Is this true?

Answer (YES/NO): NO